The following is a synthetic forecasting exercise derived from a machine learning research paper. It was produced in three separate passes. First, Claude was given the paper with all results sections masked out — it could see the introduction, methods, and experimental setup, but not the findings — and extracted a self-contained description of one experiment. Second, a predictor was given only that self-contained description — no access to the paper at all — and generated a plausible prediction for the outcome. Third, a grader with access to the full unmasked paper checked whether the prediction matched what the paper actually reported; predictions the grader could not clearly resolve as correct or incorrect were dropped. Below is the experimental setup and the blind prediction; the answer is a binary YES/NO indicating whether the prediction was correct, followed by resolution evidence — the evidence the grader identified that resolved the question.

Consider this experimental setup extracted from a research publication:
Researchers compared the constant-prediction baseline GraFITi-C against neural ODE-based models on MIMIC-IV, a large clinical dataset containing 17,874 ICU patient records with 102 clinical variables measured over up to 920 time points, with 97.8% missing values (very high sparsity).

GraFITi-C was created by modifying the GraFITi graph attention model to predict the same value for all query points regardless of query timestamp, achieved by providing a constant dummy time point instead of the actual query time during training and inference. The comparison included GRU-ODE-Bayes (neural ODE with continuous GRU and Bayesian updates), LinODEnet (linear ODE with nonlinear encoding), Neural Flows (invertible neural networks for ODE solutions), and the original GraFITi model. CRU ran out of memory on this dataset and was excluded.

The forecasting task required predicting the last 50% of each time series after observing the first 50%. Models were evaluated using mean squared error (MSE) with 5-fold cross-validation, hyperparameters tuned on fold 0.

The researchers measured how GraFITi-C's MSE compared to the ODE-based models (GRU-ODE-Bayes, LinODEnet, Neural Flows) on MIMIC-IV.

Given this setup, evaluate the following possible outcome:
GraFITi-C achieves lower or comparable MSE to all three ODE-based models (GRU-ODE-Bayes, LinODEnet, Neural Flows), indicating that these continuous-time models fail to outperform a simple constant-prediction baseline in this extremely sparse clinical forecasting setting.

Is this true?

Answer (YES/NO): YES